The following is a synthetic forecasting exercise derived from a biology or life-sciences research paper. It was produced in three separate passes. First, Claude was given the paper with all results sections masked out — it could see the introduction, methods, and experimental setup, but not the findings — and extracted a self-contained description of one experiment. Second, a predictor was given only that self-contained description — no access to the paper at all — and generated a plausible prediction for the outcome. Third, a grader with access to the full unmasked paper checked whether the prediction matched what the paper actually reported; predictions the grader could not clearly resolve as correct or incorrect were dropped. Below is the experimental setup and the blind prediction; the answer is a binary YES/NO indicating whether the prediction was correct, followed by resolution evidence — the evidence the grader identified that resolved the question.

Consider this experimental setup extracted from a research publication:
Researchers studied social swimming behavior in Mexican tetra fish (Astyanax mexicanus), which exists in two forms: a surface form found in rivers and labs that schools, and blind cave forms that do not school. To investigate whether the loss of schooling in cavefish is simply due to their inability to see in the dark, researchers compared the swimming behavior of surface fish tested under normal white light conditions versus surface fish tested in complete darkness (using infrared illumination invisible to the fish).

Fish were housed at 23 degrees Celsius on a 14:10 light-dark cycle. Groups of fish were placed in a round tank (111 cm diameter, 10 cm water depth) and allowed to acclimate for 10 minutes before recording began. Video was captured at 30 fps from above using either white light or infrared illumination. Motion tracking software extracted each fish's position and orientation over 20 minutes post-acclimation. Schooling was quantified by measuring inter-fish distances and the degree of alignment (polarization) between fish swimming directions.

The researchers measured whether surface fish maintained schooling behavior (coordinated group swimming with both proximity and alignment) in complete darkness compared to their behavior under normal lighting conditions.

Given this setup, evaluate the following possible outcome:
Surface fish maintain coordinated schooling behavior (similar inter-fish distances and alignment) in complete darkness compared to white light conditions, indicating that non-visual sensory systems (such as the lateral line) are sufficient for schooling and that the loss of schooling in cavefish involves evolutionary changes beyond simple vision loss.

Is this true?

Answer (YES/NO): NO